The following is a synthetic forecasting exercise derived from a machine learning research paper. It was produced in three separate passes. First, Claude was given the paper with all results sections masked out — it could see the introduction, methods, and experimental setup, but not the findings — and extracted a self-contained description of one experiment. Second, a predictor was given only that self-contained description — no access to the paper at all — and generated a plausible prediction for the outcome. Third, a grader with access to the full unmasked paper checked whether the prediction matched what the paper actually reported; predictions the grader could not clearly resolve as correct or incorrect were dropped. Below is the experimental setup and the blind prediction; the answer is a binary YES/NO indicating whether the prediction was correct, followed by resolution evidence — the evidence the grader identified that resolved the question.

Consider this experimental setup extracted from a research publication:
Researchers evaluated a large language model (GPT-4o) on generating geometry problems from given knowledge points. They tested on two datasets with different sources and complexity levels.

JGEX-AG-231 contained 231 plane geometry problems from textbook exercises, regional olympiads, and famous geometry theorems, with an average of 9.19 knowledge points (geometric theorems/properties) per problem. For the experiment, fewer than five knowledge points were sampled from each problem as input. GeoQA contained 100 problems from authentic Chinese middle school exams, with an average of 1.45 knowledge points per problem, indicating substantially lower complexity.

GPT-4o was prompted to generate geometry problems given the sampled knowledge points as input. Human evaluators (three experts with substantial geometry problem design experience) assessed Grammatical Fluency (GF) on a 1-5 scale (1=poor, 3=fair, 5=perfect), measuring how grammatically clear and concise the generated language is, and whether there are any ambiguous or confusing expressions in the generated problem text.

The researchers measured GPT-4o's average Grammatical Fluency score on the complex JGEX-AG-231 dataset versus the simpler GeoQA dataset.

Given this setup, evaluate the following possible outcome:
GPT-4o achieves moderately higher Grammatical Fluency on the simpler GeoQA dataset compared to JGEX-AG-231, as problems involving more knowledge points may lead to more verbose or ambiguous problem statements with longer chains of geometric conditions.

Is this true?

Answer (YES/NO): NO